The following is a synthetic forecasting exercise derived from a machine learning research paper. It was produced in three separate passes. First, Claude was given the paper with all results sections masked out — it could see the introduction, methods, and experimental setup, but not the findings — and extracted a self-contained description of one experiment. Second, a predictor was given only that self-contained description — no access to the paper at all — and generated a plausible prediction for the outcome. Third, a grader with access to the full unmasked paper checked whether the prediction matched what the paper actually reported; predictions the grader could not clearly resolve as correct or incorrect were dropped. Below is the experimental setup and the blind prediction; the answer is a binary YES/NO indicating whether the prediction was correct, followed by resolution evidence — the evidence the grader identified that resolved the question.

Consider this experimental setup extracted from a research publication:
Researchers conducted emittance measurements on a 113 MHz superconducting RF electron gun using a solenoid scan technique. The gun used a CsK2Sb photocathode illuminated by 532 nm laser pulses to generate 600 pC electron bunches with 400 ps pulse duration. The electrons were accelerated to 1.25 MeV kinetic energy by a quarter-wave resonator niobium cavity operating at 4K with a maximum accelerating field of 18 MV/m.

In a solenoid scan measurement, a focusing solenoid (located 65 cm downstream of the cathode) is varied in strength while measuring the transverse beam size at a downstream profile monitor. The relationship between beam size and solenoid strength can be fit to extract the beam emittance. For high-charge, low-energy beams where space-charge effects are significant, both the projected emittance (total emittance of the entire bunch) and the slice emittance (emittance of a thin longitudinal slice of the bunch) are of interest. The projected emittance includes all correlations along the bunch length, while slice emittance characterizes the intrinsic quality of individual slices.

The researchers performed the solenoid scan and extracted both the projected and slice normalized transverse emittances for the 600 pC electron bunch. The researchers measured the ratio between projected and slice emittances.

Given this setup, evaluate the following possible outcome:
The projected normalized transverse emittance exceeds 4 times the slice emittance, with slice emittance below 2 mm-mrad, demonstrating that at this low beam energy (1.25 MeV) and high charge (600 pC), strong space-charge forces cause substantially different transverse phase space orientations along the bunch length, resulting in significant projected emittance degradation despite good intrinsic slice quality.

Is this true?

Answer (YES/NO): NO